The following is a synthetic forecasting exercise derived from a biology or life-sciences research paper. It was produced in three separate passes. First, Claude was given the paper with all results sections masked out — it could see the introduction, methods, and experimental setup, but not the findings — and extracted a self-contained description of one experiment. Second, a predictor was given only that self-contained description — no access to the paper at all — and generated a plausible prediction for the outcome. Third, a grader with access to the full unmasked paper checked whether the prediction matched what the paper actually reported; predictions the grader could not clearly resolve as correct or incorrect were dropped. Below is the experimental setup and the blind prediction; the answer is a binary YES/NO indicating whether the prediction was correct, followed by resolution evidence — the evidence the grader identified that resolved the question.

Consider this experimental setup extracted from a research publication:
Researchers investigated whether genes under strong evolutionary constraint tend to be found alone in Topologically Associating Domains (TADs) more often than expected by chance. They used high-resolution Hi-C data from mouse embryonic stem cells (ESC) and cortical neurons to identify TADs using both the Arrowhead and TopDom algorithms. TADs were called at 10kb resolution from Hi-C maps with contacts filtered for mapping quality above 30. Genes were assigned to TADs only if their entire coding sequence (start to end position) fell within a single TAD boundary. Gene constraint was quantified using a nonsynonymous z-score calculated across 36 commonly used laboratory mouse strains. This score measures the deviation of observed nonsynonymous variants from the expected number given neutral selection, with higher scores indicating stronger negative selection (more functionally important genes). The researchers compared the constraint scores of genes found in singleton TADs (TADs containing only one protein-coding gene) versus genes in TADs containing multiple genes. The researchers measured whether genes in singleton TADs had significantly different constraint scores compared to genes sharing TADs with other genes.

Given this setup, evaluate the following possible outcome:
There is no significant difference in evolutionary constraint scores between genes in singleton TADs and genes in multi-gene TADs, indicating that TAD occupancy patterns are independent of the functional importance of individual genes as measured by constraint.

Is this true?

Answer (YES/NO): NO